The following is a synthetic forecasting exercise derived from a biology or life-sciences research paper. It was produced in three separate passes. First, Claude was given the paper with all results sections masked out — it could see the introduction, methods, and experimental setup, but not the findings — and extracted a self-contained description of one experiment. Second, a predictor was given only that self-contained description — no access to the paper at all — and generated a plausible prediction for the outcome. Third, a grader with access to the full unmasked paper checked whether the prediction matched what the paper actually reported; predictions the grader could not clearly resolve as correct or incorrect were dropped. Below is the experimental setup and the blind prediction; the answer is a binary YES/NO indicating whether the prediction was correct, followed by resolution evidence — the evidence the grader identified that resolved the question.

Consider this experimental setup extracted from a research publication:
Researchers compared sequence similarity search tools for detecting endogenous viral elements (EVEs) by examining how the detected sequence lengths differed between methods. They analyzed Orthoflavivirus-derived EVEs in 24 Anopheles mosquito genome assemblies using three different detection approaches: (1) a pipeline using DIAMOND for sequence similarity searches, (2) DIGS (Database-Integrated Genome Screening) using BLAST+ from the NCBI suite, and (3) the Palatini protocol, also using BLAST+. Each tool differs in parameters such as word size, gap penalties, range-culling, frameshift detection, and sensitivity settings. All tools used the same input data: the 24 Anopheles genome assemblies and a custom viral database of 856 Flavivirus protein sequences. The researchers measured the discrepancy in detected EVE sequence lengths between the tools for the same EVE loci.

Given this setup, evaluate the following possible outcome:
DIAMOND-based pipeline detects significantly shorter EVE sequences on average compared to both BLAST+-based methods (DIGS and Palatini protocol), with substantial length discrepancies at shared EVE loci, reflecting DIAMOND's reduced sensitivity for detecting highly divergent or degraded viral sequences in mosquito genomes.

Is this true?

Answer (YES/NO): NO